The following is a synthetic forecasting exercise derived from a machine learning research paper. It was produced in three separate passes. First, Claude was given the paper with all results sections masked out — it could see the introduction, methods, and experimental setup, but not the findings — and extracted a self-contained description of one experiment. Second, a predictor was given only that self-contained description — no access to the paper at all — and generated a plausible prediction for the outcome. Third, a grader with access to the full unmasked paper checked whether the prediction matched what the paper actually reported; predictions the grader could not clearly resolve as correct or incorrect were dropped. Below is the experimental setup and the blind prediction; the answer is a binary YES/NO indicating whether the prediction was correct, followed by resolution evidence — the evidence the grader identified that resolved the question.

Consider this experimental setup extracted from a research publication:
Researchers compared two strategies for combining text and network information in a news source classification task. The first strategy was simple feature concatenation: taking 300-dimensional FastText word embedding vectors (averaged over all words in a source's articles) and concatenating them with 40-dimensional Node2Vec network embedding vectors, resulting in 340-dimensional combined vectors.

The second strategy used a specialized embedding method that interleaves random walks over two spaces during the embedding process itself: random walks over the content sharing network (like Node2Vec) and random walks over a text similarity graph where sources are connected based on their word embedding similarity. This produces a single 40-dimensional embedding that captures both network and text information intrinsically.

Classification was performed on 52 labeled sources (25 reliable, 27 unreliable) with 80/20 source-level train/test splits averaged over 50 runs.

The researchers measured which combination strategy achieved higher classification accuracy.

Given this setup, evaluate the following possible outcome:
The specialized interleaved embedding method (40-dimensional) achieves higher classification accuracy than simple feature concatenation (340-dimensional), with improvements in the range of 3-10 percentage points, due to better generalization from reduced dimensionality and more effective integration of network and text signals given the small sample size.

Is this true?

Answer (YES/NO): NO